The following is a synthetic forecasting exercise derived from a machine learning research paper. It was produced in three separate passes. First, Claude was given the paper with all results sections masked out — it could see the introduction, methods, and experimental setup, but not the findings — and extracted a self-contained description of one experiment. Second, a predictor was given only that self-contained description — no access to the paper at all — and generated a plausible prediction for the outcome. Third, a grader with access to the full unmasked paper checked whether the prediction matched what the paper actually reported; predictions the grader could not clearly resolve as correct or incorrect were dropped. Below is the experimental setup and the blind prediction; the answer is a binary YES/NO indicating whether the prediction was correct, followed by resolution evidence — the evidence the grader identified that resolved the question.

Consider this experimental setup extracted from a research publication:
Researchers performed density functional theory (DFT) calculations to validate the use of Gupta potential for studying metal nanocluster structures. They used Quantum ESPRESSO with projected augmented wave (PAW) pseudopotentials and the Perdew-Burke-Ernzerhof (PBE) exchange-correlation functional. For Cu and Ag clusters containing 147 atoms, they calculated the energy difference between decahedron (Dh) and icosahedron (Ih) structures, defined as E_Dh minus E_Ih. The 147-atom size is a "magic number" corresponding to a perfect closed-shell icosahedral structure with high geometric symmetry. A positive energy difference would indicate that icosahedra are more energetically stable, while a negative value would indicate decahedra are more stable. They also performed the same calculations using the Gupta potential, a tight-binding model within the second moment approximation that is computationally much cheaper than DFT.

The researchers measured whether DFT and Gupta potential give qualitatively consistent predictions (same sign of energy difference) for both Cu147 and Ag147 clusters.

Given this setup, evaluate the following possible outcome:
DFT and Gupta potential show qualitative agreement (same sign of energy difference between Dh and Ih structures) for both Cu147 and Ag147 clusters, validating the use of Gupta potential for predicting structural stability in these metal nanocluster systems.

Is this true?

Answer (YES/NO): YES